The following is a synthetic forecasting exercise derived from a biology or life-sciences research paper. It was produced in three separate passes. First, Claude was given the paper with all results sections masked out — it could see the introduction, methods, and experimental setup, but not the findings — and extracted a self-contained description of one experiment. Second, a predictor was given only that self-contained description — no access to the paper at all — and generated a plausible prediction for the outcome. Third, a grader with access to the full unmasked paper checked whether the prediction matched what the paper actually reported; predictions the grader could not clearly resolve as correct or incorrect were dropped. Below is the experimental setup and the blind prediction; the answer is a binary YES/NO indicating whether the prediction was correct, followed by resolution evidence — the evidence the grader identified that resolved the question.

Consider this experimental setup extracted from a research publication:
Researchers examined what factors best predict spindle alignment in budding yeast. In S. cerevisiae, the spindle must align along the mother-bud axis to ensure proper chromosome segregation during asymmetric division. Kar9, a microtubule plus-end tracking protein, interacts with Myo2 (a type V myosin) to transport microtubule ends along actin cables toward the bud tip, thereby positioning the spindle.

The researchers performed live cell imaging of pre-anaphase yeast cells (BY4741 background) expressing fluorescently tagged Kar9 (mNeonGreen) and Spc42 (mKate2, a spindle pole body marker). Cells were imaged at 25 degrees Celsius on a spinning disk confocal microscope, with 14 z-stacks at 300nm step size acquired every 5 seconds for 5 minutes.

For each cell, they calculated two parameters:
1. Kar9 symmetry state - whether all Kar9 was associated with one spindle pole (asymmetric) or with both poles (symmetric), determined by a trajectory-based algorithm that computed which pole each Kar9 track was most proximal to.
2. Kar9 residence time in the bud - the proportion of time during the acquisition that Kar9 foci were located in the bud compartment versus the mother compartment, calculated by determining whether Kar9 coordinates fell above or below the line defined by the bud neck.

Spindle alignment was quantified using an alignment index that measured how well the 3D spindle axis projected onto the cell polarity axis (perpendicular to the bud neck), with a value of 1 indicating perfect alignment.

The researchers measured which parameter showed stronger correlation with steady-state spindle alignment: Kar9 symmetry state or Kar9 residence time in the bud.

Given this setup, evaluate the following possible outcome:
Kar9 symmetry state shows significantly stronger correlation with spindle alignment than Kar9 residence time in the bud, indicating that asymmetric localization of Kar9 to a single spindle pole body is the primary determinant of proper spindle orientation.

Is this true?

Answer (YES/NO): NO